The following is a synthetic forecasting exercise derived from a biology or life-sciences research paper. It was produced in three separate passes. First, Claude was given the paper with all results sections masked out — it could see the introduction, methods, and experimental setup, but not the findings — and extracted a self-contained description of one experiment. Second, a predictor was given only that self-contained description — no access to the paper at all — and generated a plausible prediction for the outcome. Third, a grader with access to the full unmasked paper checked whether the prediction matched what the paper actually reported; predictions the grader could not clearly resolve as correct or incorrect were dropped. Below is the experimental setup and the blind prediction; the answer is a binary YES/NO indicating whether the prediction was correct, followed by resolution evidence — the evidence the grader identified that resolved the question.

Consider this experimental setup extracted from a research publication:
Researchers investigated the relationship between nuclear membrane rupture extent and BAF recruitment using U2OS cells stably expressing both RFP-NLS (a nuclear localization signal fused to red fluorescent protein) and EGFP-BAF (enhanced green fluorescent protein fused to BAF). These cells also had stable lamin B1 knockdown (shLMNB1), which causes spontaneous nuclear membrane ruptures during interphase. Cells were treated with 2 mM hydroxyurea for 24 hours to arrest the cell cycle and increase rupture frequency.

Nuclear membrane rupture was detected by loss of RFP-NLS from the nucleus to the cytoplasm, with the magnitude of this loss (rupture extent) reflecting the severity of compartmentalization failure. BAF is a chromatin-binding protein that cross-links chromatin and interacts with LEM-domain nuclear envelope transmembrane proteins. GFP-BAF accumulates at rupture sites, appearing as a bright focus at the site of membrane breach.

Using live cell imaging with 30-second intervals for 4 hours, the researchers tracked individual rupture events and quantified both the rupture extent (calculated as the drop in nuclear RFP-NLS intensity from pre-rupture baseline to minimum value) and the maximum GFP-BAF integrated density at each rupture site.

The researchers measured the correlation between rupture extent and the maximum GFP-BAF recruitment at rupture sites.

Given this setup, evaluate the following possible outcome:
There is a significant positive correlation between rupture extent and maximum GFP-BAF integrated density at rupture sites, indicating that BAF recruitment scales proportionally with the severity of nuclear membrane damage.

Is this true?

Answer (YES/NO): YES